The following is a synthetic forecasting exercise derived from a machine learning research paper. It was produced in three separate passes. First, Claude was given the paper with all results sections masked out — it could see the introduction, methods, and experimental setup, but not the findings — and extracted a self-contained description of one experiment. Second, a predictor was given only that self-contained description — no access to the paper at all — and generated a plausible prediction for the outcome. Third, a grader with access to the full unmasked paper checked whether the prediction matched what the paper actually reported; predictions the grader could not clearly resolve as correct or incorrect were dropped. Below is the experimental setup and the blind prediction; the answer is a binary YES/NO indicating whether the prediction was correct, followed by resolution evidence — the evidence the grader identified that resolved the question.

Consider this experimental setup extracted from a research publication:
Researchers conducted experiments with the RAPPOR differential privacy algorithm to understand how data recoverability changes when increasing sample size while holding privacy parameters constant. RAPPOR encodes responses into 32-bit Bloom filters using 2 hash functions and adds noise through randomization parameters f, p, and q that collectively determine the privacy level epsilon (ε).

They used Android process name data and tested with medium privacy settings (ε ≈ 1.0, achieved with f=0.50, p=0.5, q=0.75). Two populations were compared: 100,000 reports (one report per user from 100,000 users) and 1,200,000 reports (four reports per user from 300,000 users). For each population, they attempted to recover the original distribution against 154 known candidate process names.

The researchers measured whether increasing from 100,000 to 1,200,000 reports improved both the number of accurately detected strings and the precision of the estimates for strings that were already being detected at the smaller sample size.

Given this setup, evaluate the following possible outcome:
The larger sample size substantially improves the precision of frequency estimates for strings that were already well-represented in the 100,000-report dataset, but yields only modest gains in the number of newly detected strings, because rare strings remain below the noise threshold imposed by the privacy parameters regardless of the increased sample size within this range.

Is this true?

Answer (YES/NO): NO